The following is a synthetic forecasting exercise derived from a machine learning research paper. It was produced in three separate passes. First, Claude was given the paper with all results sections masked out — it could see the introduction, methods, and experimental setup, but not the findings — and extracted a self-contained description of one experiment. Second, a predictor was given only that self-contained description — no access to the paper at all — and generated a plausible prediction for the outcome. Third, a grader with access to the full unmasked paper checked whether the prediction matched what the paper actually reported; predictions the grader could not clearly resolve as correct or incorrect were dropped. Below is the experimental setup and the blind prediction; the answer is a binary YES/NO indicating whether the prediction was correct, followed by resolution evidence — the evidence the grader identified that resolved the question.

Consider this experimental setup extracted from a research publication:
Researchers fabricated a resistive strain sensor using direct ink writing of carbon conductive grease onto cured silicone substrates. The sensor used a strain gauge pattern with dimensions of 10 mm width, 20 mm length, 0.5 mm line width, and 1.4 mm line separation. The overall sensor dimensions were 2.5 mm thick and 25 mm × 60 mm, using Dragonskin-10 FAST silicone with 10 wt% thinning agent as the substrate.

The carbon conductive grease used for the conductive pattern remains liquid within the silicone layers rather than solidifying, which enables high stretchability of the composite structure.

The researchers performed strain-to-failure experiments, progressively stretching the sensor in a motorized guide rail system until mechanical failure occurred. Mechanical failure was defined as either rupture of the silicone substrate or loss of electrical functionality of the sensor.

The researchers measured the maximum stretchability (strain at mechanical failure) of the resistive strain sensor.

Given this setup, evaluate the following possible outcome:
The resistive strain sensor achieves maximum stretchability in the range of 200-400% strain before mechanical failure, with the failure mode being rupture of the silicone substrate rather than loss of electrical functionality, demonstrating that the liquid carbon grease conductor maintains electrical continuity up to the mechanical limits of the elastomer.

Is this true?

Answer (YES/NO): NO